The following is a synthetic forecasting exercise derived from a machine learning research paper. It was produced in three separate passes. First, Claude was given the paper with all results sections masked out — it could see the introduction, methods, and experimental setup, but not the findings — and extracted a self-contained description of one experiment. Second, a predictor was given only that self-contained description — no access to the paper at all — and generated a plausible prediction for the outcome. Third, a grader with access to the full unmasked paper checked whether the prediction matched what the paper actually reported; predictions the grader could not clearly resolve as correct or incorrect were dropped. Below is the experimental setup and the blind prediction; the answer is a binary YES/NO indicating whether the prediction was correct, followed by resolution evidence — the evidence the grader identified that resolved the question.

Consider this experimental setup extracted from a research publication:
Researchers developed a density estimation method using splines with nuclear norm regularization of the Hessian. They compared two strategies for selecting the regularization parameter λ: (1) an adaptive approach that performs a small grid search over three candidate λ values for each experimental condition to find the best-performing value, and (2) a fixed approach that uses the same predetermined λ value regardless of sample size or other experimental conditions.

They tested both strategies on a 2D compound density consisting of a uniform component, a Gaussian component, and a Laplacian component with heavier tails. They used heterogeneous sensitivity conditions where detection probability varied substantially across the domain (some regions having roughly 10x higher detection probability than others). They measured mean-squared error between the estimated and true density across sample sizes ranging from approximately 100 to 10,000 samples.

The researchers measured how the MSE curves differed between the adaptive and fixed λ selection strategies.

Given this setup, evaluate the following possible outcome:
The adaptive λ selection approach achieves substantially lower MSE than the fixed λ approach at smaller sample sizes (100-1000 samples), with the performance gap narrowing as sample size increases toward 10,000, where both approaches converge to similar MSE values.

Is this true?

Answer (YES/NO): NO